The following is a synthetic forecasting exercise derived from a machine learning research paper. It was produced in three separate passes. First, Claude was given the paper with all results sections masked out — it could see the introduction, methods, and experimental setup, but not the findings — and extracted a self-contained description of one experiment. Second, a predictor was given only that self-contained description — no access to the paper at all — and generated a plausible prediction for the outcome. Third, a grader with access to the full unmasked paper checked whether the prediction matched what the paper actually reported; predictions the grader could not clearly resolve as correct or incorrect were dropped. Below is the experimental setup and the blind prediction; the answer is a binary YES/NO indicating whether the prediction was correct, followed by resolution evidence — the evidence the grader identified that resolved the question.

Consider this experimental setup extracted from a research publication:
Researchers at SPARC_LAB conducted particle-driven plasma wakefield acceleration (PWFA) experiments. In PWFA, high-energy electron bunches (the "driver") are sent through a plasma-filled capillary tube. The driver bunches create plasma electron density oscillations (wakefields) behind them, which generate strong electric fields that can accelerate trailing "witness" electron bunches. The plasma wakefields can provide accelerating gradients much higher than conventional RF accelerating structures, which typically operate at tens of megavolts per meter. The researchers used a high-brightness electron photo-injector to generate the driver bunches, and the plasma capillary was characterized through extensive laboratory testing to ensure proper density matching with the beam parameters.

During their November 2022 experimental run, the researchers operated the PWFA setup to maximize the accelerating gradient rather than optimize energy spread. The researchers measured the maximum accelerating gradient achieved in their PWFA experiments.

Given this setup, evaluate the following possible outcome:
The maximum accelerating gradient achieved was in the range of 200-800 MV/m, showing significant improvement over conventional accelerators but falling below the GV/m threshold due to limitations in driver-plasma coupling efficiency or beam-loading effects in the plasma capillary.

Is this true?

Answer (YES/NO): NO